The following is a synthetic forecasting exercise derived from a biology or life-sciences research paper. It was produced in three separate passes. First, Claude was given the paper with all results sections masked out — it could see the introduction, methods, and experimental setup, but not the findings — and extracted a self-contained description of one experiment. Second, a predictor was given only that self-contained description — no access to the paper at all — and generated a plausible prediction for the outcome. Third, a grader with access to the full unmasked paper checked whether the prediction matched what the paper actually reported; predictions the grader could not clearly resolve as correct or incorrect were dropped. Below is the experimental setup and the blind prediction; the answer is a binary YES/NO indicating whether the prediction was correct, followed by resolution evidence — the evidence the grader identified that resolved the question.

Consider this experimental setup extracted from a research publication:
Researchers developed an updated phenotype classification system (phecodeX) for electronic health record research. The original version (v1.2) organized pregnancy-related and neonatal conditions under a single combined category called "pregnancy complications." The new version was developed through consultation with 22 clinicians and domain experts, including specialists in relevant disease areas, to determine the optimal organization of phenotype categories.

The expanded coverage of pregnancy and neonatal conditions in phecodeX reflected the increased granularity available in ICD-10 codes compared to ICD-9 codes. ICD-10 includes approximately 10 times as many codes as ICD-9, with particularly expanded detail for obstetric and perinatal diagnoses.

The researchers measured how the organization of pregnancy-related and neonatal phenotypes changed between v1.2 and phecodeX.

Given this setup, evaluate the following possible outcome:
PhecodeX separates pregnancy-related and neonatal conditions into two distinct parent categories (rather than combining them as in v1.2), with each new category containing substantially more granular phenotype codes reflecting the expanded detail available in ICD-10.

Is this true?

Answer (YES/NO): YES